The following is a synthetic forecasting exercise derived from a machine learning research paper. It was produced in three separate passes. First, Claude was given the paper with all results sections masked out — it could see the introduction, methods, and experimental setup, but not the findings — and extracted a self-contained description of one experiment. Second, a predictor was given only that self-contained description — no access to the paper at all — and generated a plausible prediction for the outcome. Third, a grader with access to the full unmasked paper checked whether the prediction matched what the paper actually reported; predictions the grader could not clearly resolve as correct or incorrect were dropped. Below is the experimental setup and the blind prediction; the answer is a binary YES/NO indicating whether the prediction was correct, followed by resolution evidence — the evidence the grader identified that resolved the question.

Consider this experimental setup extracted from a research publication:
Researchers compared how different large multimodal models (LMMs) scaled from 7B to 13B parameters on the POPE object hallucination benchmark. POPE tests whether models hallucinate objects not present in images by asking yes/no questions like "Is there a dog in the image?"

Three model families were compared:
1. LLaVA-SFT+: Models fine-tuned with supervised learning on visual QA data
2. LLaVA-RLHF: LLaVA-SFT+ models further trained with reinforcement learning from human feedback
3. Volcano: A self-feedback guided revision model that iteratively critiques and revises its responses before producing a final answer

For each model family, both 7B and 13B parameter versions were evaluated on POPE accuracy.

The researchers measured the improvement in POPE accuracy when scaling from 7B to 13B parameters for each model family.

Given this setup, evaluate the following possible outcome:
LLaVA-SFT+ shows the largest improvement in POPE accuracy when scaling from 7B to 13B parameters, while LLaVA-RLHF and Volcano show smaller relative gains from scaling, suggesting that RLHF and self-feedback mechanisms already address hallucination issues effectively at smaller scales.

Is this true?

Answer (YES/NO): YES